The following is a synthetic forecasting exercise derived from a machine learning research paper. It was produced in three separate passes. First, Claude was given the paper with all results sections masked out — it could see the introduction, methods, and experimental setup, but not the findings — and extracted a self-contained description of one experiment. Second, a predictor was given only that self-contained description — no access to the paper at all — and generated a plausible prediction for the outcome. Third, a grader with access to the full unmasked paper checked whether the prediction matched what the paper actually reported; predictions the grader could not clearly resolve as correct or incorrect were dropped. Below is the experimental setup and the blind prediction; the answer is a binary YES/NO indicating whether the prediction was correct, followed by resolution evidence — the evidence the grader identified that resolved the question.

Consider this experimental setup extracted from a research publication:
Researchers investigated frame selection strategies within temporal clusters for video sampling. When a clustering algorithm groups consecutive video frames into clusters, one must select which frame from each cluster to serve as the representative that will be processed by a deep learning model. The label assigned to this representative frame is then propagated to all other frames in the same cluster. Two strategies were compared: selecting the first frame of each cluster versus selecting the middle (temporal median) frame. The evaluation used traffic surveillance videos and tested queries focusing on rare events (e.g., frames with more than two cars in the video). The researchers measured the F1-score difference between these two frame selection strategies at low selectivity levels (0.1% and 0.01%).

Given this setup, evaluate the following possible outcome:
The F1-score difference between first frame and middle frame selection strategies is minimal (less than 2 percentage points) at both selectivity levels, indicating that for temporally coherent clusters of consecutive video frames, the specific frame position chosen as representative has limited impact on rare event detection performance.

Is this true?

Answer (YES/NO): NO